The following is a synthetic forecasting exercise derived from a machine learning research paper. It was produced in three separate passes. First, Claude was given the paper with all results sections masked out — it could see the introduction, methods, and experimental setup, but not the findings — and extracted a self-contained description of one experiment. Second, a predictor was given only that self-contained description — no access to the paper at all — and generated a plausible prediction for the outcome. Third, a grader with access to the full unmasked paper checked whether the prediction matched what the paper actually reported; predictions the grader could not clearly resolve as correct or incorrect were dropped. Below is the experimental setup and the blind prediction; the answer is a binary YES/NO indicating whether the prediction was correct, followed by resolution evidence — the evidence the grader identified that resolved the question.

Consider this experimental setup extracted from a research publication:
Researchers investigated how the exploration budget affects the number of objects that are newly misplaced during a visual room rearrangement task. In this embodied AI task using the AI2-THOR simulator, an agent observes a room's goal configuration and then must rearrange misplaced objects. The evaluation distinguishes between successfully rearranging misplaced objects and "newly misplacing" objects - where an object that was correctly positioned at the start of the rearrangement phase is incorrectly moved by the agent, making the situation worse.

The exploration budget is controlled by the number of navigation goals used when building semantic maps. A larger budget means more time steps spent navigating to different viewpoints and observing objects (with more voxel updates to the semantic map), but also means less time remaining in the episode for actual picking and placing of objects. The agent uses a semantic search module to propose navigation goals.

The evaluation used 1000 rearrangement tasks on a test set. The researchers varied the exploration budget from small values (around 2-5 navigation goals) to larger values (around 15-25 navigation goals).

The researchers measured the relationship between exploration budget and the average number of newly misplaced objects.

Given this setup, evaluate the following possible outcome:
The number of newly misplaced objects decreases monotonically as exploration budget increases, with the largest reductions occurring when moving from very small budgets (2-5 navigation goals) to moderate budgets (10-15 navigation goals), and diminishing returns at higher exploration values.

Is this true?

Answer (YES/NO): NO